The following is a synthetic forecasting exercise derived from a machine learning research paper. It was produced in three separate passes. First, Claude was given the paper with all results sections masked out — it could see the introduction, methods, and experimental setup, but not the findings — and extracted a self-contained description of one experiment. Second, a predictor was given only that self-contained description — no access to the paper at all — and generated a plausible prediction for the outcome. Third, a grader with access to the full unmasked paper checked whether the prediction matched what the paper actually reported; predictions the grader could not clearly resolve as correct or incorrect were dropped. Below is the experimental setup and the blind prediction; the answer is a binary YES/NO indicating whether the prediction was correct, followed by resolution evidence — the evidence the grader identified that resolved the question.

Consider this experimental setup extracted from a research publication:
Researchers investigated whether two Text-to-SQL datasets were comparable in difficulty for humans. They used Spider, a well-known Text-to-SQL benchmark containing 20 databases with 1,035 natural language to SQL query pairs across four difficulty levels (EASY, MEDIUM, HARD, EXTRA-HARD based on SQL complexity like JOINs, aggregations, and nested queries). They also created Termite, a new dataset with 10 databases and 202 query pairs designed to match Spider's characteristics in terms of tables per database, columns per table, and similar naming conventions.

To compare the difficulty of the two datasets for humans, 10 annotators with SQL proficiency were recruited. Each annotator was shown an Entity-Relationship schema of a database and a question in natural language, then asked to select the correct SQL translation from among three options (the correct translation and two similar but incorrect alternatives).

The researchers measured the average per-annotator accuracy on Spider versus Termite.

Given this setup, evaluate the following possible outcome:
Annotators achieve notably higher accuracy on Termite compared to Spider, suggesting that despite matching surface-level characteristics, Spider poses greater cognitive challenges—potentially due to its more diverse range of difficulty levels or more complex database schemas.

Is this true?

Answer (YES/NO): NO